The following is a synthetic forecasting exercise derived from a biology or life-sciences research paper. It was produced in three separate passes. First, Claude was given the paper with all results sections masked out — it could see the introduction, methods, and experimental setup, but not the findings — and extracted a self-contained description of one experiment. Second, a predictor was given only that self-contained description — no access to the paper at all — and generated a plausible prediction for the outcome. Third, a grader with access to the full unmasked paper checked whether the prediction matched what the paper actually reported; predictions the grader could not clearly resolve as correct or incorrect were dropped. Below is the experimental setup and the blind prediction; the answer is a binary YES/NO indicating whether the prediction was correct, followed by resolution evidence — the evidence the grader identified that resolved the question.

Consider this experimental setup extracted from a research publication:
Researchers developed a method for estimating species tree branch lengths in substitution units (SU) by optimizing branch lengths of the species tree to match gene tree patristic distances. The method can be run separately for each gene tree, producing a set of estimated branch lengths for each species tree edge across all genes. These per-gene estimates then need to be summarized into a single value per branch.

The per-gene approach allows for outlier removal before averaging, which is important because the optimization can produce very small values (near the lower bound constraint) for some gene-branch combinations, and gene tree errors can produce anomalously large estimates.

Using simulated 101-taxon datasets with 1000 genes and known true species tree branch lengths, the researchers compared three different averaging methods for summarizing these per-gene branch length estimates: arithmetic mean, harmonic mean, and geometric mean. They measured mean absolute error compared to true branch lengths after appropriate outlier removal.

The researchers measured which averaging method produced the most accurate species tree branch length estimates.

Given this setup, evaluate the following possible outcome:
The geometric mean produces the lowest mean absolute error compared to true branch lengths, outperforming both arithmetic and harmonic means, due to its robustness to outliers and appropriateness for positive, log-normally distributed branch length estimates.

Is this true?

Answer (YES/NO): NO